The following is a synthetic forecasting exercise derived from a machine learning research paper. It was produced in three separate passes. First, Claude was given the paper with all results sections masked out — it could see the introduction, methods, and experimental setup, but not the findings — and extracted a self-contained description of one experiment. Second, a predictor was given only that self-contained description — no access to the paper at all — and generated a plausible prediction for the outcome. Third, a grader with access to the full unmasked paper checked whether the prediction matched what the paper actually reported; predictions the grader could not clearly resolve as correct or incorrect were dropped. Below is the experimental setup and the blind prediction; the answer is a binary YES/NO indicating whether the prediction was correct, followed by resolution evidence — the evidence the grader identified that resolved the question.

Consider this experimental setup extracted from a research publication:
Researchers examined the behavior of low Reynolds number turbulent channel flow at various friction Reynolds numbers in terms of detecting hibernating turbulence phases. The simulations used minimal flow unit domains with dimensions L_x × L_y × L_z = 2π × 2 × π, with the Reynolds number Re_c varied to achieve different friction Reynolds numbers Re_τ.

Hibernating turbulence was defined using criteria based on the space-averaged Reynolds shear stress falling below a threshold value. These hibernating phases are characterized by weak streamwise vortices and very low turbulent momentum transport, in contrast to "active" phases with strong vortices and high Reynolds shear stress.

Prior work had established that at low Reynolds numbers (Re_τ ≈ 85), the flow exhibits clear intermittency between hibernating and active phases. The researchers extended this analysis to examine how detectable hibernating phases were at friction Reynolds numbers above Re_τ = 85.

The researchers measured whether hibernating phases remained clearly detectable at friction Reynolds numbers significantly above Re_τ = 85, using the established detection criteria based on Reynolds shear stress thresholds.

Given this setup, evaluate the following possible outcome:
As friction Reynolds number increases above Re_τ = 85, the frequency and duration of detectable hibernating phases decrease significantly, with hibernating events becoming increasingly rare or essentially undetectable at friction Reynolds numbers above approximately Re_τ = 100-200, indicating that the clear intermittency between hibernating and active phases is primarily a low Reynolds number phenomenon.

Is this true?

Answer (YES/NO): YES